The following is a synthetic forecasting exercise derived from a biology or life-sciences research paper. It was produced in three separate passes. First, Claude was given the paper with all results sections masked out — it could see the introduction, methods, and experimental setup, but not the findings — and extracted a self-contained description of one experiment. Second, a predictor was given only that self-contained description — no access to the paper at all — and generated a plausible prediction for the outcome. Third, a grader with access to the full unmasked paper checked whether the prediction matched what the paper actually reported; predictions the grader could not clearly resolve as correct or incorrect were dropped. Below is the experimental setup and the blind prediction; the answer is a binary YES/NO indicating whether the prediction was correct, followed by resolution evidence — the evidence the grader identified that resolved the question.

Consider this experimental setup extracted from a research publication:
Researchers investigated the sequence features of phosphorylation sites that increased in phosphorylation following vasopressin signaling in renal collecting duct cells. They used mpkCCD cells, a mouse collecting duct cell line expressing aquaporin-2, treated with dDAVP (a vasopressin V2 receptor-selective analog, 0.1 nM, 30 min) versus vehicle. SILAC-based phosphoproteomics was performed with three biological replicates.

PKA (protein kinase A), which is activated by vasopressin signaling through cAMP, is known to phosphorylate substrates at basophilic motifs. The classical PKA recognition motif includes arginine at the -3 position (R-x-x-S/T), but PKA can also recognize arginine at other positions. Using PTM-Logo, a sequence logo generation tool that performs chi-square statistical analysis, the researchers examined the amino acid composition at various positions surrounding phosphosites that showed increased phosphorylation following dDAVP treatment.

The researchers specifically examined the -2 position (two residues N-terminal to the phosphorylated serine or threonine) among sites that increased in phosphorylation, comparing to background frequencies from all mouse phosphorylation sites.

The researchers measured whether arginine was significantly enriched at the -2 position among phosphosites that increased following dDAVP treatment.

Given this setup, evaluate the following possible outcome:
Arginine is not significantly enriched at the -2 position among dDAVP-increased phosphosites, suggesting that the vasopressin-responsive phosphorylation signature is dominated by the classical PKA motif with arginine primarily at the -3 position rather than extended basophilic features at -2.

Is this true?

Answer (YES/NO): NO